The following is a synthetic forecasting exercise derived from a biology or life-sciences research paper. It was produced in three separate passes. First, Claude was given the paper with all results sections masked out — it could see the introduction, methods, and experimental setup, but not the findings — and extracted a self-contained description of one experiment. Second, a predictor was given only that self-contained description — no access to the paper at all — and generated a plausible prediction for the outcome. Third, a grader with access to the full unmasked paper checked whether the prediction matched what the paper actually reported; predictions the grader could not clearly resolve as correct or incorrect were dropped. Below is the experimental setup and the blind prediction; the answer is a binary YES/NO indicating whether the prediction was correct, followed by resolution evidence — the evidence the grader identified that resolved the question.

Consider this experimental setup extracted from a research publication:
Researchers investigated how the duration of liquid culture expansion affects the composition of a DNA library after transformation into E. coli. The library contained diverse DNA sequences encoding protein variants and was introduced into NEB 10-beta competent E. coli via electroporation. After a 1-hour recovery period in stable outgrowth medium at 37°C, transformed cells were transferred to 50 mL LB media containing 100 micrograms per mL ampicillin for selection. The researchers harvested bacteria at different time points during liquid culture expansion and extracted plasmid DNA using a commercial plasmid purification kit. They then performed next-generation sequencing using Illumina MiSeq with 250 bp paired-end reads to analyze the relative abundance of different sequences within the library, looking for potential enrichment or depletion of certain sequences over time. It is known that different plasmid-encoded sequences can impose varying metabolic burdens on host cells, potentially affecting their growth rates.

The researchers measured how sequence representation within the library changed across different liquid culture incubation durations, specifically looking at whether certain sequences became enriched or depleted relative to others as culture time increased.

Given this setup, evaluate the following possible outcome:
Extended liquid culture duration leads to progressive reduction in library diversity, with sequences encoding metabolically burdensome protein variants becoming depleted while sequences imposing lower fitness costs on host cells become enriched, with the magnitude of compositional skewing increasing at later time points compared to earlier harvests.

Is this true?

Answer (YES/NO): NO